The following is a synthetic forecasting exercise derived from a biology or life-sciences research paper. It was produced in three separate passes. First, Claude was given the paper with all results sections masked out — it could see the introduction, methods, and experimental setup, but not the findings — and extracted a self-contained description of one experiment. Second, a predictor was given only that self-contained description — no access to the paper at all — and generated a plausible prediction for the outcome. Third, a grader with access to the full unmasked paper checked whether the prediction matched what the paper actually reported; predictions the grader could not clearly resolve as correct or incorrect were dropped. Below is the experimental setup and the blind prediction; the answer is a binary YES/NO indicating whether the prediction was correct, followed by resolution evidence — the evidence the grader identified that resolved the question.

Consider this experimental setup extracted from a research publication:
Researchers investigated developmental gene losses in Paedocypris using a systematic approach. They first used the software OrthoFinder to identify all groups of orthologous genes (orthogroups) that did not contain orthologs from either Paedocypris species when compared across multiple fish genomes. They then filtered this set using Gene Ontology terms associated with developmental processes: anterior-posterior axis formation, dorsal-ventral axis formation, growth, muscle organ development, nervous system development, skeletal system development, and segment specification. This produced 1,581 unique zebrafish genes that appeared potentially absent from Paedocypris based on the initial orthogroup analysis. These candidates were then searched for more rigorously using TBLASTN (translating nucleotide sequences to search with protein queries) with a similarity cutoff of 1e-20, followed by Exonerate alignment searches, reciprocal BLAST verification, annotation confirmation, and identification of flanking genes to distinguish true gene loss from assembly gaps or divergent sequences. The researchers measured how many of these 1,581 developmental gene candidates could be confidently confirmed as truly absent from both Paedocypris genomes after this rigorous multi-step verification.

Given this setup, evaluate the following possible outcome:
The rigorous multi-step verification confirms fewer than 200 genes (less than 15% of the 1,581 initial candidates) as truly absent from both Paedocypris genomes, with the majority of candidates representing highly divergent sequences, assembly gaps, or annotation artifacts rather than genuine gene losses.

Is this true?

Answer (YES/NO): YES